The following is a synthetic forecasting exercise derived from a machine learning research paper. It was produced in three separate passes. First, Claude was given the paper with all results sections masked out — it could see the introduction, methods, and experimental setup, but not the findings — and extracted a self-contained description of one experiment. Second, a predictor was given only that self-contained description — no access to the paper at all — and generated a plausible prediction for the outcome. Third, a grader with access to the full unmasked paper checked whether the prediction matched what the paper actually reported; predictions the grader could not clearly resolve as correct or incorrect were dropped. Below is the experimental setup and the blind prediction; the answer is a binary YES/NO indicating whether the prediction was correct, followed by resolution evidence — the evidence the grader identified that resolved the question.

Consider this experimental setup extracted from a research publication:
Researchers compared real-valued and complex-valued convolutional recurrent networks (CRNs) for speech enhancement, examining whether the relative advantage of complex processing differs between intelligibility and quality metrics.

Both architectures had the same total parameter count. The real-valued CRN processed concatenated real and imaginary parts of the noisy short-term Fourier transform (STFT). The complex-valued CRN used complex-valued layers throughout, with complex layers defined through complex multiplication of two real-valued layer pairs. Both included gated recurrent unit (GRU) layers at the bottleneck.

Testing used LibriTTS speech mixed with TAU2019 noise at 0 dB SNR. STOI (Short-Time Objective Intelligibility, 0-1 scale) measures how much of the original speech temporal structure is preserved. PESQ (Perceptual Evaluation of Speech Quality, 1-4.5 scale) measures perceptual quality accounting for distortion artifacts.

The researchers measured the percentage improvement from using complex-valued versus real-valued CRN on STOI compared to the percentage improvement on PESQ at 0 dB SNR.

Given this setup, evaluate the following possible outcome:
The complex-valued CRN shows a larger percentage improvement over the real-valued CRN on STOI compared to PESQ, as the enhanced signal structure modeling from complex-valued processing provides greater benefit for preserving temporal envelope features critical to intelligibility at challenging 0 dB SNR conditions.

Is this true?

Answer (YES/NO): NO